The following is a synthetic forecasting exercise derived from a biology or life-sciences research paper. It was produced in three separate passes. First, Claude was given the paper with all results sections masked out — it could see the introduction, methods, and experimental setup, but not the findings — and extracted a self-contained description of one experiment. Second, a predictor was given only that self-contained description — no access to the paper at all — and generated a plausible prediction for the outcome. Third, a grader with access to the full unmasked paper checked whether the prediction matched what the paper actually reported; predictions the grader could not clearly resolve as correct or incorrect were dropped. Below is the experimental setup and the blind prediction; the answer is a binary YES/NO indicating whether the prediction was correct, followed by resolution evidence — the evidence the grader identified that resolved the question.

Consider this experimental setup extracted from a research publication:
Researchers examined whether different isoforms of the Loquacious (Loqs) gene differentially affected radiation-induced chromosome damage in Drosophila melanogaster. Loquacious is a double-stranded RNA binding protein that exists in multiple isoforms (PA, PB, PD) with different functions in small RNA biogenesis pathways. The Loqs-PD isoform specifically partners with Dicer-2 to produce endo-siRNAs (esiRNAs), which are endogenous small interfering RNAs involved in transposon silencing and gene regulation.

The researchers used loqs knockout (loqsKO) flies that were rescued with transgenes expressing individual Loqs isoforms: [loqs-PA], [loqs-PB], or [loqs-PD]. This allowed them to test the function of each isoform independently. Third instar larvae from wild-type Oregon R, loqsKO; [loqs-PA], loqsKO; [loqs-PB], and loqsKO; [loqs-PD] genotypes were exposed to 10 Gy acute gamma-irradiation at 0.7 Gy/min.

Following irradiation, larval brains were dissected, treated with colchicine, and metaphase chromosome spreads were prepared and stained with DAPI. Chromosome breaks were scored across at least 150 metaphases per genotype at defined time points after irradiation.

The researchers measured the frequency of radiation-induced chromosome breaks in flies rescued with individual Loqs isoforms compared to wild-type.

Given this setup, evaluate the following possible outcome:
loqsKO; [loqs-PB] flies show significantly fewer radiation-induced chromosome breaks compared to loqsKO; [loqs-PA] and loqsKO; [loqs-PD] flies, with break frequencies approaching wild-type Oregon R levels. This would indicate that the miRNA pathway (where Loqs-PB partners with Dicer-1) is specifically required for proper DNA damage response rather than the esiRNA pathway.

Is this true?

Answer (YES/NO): NO